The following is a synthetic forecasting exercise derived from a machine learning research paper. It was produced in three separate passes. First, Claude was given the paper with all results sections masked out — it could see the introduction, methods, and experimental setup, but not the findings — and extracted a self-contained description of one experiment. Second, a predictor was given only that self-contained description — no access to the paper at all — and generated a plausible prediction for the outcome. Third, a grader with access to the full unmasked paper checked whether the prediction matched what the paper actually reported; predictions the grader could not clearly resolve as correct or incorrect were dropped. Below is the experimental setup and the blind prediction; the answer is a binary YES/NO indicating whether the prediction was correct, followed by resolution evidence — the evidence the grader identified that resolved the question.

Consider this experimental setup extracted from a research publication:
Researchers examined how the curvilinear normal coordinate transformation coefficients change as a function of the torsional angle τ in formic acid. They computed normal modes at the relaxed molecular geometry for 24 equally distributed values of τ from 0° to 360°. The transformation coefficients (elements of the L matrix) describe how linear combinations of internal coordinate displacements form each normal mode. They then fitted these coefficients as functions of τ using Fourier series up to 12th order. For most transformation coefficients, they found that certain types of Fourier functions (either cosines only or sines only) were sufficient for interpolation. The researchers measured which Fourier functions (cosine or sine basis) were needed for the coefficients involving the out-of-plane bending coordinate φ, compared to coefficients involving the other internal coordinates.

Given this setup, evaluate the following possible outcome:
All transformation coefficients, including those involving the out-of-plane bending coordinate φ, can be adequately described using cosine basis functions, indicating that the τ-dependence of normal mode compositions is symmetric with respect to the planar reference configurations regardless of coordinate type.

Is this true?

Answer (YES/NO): NO